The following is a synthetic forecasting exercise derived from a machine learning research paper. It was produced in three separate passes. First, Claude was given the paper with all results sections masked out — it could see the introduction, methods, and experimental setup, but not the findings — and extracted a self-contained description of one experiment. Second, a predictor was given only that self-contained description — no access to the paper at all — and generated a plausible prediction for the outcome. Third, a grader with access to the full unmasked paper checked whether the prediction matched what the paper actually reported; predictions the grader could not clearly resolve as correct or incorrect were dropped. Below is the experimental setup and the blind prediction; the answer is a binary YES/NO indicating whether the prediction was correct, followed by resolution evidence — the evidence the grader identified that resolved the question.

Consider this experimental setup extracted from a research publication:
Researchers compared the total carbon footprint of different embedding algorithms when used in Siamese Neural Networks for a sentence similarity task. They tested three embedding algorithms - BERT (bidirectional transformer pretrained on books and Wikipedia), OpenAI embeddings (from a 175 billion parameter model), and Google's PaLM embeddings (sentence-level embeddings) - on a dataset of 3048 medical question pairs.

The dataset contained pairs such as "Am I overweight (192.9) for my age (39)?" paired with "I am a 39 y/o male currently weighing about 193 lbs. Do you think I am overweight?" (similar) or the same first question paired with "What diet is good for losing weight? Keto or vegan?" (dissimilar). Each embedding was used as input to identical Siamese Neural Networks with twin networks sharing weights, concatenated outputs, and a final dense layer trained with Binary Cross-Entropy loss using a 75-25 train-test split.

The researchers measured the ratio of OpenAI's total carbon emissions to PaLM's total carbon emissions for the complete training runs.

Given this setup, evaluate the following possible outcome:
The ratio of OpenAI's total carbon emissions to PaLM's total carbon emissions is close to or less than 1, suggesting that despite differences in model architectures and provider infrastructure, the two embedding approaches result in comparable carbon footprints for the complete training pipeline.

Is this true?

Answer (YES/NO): NO